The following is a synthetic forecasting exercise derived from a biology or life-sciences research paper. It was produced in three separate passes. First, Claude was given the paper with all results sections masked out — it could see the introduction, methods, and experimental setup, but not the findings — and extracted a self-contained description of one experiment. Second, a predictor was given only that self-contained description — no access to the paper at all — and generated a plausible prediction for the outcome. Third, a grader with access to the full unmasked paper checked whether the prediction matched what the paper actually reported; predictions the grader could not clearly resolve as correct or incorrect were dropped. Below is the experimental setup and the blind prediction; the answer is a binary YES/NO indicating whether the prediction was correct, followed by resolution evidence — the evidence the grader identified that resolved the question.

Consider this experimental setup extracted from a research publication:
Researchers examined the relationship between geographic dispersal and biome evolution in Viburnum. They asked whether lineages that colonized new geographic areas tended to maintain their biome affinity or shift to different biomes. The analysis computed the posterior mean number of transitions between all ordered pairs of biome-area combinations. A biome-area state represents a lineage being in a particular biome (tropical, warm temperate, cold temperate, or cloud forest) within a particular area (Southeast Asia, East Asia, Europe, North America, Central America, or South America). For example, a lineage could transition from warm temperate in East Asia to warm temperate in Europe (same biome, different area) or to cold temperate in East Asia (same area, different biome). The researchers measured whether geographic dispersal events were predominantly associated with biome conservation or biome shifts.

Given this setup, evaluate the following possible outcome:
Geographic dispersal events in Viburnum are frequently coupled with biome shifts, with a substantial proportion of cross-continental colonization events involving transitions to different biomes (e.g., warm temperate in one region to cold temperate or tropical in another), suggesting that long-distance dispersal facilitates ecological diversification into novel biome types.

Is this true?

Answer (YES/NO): NO